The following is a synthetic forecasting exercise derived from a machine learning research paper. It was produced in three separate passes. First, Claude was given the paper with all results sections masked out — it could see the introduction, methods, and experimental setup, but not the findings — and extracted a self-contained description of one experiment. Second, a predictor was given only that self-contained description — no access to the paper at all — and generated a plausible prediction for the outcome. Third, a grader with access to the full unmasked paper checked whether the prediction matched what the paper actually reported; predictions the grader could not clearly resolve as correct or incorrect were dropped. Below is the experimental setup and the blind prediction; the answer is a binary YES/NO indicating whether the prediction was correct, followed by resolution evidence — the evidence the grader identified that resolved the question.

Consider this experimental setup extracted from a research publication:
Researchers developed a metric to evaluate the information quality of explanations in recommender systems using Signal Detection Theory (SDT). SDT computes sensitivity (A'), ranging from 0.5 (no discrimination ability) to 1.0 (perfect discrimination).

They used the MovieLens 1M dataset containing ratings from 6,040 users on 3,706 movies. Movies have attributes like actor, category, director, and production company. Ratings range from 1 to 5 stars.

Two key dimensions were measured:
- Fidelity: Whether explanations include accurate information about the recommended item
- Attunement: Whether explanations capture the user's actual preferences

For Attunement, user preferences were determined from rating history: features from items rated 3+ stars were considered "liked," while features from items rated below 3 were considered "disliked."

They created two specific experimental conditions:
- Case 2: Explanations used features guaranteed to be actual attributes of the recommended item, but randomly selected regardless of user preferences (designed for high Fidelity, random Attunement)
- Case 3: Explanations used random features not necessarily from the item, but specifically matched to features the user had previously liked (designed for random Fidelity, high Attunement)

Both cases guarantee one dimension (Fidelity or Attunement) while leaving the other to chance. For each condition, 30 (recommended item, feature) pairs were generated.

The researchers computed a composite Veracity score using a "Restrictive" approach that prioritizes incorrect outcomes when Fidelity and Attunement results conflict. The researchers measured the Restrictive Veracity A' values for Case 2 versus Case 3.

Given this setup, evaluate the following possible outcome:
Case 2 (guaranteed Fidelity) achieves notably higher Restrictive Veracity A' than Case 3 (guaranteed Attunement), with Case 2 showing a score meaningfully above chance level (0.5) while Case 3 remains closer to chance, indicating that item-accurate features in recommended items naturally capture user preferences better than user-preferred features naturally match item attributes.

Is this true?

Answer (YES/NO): NO